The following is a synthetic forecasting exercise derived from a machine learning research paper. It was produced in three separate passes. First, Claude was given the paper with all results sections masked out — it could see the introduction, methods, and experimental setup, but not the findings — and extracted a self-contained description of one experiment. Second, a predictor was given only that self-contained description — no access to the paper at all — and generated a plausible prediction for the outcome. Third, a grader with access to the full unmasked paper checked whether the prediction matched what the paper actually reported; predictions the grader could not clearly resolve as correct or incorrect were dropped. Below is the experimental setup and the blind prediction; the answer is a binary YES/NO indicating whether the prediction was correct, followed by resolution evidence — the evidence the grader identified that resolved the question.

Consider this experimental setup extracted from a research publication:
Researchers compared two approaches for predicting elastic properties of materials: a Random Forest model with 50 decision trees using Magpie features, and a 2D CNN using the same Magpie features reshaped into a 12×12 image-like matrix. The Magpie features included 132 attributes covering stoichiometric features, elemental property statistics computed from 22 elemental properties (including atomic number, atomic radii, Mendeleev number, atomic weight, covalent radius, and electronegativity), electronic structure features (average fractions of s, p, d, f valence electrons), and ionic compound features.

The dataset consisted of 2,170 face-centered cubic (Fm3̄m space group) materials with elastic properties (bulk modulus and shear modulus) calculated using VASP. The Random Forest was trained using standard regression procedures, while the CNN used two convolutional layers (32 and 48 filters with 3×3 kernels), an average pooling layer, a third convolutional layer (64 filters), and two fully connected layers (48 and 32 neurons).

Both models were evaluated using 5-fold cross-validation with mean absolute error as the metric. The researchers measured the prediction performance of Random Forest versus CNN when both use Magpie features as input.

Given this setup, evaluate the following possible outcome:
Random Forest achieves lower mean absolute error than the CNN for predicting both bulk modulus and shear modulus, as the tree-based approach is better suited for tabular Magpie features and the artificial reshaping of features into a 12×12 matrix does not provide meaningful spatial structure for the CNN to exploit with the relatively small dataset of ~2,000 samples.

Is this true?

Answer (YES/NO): NO